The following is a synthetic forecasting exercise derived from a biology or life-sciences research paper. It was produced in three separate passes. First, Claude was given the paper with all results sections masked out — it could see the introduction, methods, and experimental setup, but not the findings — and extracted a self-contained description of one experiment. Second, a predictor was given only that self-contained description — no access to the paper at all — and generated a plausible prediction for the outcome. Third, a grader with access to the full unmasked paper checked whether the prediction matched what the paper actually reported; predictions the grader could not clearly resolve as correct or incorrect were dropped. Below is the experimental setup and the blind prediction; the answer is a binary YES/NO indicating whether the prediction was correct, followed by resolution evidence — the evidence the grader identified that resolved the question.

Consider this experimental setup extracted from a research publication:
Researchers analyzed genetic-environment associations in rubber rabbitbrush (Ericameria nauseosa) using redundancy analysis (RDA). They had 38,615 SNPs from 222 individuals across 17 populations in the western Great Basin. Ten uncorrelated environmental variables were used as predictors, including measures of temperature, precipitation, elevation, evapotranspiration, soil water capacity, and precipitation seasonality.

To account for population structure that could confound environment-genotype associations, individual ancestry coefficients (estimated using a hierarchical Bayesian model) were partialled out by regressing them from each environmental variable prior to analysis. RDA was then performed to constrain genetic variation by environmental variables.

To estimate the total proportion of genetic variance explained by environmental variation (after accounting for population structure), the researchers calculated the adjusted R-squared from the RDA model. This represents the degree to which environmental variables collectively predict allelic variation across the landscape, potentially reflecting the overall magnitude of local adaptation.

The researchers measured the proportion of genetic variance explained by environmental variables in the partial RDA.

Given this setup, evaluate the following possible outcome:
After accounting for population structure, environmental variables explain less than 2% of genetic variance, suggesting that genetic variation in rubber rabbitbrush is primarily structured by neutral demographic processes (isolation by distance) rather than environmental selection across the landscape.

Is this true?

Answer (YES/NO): NO